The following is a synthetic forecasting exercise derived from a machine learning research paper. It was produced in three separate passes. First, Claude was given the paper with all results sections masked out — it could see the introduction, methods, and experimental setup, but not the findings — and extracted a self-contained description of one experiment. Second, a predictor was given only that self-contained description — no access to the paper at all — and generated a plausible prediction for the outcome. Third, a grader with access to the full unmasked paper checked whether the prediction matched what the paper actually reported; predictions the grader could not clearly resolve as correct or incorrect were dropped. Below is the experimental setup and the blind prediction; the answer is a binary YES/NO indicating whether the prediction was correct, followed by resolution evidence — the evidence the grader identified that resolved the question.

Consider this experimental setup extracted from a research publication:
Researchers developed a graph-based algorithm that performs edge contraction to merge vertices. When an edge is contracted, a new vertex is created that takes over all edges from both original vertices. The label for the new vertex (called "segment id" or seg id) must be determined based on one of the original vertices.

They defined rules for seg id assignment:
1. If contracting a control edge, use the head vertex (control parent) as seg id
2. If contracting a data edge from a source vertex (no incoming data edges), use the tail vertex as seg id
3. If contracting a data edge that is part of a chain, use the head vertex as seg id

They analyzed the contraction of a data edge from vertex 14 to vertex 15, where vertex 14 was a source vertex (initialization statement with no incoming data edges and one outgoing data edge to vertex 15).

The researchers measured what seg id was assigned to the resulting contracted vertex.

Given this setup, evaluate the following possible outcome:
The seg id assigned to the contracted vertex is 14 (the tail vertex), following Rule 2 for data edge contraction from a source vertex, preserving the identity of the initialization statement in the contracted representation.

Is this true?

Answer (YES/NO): NO